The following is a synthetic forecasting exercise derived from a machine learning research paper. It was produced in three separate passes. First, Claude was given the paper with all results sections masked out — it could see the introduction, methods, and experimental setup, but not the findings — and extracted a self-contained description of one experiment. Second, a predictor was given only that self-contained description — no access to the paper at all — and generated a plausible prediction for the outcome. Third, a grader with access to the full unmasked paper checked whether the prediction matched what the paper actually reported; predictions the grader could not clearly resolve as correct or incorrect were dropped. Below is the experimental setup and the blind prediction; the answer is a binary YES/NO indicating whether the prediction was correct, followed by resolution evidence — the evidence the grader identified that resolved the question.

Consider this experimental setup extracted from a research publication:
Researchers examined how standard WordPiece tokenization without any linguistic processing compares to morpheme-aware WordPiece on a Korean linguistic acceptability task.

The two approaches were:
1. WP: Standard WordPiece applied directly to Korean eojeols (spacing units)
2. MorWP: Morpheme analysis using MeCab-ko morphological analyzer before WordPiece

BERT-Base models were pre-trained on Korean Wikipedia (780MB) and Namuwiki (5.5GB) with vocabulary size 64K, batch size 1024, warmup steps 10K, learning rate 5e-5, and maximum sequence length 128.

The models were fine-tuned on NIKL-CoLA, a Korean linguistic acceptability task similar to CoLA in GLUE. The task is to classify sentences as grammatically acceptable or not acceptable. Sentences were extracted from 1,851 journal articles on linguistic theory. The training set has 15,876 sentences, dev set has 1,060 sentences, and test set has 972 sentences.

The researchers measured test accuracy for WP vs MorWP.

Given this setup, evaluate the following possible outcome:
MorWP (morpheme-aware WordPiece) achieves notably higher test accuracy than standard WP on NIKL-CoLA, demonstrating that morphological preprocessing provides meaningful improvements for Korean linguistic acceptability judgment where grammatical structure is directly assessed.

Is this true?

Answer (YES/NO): YES